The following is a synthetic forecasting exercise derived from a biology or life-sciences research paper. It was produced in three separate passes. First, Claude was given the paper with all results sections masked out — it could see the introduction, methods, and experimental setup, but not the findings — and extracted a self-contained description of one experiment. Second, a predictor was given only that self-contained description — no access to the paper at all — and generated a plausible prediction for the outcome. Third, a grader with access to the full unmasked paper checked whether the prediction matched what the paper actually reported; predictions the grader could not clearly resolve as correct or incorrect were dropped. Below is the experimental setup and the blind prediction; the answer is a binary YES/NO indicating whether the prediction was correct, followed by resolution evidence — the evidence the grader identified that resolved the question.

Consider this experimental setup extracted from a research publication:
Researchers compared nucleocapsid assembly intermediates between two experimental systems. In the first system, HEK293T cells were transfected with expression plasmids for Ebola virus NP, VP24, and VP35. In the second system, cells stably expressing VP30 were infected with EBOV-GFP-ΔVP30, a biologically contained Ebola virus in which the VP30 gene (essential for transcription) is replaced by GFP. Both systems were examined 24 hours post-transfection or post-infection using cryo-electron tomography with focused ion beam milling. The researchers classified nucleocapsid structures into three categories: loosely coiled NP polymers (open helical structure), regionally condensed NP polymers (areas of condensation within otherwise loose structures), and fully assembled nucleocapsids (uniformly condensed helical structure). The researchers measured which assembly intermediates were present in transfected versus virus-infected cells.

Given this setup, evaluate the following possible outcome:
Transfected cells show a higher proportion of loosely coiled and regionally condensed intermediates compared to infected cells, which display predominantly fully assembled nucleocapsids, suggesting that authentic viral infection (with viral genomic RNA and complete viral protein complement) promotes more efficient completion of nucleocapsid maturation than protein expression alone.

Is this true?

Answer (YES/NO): NO